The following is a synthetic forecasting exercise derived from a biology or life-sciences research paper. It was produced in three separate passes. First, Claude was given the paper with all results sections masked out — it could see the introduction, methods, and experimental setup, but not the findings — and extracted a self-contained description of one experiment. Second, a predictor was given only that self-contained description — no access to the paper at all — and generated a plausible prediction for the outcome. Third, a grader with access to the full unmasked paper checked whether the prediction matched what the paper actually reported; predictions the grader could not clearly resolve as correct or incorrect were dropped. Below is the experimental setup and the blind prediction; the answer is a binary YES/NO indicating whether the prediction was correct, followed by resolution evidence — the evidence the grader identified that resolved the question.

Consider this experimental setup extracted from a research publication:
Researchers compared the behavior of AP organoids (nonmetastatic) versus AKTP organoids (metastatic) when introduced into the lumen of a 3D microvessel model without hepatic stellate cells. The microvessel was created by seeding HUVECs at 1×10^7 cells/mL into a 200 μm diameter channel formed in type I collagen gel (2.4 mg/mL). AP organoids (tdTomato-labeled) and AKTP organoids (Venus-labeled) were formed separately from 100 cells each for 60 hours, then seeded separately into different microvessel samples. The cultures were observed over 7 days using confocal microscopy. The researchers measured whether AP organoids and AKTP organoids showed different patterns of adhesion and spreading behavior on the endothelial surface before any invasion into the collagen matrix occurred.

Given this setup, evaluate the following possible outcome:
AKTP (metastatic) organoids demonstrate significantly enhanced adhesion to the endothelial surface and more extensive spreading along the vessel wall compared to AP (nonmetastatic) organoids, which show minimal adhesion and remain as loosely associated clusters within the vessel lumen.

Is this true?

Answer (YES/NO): NO